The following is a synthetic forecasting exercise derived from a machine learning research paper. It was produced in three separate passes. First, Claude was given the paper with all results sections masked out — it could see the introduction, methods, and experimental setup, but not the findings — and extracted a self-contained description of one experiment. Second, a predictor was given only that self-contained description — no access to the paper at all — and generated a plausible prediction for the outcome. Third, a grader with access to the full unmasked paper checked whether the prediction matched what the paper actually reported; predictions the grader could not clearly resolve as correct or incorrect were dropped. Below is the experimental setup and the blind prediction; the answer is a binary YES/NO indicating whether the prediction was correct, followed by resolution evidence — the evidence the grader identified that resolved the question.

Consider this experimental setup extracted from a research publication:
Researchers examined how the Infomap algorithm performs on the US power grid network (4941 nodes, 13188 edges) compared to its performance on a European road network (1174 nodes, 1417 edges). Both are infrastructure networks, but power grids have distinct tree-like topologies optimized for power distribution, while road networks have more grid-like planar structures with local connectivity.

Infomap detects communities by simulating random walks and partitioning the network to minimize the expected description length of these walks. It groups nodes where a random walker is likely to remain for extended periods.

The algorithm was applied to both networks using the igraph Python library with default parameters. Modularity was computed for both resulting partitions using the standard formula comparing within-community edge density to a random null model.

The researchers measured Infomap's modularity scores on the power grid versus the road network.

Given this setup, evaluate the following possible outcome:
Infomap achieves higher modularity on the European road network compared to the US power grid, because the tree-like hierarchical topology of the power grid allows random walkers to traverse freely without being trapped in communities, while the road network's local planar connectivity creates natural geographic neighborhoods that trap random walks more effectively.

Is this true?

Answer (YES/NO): YES